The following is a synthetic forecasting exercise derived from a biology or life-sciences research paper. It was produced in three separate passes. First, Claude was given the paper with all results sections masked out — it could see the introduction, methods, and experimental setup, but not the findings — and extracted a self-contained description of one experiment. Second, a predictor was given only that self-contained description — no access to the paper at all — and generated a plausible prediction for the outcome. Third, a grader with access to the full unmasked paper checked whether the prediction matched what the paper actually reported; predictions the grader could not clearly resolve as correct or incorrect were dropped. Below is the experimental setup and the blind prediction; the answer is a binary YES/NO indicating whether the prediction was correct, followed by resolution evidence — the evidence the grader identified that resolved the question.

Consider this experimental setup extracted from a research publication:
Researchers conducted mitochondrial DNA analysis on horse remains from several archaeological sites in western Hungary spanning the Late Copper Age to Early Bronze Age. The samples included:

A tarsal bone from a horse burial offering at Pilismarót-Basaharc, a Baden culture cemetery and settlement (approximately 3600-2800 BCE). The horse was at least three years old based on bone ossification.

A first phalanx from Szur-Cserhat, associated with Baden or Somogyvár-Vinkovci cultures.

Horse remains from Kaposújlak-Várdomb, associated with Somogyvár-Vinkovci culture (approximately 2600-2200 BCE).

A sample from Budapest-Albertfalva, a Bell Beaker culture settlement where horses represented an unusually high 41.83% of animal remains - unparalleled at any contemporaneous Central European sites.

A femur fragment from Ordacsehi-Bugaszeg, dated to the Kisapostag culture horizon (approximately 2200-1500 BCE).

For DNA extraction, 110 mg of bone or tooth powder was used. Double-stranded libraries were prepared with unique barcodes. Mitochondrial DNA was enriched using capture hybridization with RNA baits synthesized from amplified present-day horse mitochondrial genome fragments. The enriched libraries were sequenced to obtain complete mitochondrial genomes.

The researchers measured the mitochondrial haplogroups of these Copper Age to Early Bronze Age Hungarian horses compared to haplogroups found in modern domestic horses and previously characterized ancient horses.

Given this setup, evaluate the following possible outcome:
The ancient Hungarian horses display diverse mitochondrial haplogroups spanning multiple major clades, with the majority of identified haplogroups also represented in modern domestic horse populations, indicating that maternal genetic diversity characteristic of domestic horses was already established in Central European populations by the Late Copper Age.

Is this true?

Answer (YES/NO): NO